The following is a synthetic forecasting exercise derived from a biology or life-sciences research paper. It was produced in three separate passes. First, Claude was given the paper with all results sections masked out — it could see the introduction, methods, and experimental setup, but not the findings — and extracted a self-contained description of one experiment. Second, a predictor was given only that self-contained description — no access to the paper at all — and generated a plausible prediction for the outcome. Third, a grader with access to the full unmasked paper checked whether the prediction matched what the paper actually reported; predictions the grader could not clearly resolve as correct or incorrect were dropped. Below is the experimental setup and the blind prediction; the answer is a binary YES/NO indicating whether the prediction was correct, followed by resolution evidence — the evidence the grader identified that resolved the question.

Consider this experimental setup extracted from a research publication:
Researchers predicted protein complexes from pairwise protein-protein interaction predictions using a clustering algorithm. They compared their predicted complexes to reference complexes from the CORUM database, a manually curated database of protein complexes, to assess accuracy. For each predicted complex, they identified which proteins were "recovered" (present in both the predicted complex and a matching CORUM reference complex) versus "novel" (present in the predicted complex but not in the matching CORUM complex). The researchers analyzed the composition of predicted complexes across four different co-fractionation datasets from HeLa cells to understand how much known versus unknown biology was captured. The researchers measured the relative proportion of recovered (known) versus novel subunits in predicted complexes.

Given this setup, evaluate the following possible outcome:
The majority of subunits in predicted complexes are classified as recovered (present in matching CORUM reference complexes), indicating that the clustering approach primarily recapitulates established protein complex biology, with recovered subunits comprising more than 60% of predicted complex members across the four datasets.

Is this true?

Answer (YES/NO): NO